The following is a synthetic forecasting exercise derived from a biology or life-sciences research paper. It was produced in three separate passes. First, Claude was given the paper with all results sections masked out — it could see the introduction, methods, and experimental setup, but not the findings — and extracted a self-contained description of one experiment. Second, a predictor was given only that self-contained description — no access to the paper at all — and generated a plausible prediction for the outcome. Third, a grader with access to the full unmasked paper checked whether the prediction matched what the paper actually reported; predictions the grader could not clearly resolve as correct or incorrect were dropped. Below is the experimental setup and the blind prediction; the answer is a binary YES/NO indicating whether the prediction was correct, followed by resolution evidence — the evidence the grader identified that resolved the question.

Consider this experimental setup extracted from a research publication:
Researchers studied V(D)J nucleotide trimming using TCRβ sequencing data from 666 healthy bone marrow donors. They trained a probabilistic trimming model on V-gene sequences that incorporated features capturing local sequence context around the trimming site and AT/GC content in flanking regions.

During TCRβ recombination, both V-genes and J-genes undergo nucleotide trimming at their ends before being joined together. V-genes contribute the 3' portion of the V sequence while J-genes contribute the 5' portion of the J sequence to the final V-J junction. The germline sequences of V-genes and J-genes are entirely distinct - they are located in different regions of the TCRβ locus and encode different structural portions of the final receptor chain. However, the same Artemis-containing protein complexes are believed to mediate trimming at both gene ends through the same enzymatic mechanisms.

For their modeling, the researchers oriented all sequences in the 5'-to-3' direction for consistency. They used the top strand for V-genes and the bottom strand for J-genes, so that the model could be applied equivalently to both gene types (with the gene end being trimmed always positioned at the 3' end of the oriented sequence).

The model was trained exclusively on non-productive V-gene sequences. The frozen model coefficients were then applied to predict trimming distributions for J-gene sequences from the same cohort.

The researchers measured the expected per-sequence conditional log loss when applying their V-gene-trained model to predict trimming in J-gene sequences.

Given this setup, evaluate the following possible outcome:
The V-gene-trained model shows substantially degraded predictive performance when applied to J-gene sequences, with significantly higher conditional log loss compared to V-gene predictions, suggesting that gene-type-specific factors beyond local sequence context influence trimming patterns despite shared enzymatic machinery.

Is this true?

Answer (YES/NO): NO